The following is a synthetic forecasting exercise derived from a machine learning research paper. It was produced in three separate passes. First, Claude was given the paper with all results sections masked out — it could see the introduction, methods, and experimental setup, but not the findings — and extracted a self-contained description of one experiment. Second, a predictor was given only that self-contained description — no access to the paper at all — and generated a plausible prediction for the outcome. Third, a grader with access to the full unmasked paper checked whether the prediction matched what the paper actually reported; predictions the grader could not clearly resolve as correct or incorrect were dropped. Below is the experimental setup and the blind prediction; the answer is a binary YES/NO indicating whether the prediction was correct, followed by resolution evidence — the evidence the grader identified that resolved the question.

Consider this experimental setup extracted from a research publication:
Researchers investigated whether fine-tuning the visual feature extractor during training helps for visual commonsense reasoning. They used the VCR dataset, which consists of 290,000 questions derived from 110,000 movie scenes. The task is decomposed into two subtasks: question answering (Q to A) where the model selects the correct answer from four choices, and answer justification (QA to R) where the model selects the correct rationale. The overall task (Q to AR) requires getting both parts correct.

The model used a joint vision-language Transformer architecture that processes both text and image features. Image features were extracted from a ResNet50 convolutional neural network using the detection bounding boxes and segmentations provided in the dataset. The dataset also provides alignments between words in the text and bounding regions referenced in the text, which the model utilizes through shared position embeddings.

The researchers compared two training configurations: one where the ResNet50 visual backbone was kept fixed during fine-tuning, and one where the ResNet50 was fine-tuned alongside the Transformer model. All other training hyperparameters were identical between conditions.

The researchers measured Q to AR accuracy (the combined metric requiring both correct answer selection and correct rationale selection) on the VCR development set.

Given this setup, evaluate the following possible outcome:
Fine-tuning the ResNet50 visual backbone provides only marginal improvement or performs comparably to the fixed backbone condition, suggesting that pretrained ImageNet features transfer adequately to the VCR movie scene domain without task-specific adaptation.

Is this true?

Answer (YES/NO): NO